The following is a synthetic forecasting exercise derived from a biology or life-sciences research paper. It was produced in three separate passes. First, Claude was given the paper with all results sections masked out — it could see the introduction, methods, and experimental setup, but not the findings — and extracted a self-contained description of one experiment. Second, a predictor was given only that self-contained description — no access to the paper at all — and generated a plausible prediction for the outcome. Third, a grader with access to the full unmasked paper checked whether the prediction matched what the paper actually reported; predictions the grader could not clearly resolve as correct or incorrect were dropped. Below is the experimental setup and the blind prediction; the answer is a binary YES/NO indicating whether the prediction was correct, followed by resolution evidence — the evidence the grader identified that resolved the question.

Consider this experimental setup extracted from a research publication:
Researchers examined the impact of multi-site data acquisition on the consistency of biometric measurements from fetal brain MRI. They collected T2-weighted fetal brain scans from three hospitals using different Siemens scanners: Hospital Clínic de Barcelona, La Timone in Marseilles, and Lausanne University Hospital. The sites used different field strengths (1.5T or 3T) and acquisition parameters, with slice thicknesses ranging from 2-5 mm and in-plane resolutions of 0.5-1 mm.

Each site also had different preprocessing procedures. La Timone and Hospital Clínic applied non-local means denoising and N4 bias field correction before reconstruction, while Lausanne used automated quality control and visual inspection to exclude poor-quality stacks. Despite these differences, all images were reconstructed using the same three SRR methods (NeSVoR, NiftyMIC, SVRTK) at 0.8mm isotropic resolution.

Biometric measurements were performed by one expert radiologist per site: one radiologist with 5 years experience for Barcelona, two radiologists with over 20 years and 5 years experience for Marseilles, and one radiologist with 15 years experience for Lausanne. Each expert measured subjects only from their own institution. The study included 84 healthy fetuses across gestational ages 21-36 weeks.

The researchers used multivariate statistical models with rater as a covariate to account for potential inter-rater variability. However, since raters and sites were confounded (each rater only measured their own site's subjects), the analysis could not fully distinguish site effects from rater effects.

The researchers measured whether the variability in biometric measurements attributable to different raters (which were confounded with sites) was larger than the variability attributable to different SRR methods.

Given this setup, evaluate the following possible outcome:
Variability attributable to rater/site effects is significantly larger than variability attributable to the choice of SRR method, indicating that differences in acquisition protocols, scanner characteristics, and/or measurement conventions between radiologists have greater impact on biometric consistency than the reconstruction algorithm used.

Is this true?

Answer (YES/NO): YES